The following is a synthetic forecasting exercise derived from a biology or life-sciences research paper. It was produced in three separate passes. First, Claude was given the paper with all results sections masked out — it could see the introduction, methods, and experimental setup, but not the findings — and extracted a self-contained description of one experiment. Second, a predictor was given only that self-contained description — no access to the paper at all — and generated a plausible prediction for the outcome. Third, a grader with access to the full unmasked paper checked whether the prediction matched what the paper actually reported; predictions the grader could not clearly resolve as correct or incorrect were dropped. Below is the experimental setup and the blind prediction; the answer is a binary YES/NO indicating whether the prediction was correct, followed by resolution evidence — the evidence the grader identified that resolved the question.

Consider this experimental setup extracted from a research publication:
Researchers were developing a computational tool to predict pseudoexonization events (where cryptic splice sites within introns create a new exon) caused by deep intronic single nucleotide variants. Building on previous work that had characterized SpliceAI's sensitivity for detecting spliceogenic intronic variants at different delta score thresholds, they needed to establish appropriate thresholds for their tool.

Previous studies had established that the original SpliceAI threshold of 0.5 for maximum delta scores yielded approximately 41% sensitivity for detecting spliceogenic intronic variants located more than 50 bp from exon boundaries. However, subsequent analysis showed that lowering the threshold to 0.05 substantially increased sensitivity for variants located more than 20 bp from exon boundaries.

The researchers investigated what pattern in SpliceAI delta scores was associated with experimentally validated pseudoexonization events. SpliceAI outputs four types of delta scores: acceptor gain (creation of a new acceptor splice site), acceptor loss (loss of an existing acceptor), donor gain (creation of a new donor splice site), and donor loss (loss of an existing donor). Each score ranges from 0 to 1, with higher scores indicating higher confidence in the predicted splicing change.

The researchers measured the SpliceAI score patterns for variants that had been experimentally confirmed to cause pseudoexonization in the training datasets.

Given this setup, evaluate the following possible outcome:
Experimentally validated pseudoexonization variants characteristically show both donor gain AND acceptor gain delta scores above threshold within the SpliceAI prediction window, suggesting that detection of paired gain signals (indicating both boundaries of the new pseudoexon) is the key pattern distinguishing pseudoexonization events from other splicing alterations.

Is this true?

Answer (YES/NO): YES